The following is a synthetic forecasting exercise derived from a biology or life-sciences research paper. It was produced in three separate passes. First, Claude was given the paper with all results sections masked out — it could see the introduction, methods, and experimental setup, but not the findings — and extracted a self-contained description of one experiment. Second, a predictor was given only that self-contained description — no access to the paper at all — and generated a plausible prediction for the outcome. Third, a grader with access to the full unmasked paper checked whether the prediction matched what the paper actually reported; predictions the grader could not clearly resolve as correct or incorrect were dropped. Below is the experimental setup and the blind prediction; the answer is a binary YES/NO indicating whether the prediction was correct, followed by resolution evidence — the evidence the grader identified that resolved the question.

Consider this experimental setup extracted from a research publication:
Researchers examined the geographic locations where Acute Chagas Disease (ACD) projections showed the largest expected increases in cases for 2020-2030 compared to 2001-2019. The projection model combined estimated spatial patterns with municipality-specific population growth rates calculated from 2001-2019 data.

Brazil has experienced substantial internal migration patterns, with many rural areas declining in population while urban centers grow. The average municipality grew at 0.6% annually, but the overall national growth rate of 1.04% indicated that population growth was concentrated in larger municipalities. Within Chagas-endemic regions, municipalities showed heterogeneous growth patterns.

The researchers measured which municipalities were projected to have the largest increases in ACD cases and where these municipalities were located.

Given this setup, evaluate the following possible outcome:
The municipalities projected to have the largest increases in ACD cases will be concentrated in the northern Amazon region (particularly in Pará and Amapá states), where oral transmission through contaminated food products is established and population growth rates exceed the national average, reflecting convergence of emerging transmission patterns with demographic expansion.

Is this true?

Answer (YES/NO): NO